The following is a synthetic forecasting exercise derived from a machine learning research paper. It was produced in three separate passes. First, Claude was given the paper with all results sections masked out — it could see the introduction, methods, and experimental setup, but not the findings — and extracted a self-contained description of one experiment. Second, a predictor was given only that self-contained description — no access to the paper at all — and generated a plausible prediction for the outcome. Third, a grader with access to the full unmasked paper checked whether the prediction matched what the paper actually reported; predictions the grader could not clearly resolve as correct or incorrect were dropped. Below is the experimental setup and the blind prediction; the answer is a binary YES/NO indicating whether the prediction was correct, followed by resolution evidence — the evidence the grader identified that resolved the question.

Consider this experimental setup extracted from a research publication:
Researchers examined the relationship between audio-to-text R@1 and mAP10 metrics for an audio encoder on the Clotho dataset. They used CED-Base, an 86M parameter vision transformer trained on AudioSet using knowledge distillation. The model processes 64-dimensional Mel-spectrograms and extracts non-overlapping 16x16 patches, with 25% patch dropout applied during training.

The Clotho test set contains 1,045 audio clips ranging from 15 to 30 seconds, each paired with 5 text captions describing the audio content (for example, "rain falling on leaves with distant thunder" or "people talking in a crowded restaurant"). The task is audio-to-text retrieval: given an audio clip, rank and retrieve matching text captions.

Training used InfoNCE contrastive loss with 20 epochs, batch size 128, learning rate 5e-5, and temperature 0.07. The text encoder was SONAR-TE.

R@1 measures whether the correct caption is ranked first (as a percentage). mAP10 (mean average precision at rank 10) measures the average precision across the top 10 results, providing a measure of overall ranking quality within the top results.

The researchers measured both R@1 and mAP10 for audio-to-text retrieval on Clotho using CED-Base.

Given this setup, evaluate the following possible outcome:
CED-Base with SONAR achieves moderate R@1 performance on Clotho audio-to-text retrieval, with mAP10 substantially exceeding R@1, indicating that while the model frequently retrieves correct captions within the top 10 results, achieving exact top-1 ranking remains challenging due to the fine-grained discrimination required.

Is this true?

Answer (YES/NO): NO